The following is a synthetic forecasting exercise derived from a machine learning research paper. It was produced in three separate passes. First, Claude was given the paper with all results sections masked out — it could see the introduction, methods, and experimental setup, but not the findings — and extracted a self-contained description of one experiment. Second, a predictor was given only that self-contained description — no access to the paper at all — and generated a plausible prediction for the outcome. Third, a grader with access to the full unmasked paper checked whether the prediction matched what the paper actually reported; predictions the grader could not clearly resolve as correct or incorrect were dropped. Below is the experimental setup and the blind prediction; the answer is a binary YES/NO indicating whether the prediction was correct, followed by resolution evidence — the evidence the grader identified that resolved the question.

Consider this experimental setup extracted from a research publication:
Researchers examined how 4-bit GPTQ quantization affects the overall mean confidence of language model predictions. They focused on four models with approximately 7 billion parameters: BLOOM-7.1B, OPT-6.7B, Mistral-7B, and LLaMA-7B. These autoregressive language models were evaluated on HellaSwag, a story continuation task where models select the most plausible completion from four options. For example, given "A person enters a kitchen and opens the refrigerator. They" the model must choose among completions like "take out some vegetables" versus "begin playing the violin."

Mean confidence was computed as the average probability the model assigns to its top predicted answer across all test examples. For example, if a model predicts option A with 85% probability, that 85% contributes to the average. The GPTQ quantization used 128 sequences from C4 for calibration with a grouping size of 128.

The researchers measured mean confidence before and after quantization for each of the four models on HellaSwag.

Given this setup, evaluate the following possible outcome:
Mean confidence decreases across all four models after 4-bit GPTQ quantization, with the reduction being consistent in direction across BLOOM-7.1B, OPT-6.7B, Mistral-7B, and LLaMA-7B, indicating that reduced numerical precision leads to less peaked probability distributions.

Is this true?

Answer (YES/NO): NO